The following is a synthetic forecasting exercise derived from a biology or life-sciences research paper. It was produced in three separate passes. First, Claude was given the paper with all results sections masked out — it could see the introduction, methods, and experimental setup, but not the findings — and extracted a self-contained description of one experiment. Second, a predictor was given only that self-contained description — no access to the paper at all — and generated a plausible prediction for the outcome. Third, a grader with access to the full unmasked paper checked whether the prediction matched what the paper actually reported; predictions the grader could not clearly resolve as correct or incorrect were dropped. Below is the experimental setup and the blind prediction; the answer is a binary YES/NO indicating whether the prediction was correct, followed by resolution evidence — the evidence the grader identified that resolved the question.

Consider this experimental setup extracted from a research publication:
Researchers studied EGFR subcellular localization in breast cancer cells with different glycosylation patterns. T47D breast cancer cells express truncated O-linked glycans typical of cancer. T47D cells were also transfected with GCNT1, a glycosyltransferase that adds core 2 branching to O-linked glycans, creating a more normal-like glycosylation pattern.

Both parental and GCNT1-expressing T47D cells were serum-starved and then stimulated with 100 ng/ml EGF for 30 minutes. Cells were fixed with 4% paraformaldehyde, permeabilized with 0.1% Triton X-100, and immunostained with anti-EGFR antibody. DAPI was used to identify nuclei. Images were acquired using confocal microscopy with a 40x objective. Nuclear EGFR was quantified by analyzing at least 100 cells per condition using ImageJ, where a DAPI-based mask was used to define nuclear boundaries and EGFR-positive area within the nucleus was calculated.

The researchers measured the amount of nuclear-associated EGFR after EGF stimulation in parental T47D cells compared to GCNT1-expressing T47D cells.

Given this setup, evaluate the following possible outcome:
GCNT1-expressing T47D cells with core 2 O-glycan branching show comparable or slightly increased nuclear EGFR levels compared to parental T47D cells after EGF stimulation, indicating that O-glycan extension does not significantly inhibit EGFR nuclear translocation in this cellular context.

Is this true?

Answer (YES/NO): NO